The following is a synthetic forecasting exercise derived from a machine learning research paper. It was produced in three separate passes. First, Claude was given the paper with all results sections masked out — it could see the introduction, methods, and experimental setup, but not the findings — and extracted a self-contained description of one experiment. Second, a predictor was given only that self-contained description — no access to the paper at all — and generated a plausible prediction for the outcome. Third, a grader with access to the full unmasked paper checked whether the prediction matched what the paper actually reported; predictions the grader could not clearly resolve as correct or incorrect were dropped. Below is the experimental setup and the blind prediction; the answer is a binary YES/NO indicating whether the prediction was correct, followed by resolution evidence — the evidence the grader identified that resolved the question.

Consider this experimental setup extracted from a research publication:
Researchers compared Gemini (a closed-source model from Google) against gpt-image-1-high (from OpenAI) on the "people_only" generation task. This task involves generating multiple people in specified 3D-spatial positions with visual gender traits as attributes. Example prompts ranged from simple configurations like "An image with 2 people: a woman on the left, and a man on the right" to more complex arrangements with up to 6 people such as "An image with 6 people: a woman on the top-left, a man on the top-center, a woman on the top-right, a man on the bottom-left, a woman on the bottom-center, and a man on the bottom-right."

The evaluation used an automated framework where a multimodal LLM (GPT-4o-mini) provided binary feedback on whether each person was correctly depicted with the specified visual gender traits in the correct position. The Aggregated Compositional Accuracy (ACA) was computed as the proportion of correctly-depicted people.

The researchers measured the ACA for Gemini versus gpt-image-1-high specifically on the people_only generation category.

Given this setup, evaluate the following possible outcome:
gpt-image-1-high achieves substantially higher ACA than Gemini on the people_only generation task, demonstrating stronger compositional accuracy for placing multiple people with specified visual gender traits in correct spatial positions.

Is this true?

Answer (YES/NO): NO